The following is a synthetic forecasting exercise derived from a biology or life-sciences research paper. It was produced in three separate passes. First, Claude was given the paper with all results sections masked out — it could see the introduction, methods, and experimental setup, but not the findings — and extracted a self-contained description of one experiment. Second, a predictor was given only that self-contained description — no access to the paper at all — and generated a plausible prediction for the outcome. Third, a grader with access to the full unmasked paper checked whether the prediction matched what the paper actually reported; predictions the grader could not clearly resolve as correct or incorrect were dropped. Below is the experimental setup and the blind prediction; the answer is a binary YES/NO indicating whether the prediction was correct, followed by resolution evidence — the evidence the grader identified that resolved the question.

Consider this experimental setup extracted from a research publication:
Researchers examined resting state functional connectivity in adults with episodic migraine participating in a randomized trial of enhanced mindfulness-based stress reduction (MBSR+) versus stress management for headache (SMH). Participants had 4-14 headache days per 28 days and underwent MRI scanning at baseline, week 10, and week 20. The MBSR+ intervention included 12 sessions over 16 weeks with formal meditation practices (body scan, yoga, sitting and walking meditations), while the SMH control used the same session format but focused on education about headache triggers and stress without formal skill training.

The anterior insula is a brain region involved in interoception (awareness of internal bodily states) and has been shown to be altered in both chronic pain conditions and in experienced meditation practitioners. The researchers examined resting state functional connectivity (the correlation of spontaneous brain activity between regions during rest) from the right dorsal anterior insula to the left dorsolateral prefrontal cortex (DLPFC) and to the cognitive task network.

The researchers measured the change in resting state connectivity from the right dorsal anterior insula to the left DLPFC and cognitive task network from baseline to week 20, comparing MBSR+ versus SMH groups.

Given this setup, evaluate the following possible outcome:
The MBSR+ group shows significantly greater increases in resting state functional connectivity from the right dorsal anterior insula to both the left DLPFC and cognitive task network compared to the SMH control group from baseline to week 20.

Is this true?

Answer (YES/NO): NO